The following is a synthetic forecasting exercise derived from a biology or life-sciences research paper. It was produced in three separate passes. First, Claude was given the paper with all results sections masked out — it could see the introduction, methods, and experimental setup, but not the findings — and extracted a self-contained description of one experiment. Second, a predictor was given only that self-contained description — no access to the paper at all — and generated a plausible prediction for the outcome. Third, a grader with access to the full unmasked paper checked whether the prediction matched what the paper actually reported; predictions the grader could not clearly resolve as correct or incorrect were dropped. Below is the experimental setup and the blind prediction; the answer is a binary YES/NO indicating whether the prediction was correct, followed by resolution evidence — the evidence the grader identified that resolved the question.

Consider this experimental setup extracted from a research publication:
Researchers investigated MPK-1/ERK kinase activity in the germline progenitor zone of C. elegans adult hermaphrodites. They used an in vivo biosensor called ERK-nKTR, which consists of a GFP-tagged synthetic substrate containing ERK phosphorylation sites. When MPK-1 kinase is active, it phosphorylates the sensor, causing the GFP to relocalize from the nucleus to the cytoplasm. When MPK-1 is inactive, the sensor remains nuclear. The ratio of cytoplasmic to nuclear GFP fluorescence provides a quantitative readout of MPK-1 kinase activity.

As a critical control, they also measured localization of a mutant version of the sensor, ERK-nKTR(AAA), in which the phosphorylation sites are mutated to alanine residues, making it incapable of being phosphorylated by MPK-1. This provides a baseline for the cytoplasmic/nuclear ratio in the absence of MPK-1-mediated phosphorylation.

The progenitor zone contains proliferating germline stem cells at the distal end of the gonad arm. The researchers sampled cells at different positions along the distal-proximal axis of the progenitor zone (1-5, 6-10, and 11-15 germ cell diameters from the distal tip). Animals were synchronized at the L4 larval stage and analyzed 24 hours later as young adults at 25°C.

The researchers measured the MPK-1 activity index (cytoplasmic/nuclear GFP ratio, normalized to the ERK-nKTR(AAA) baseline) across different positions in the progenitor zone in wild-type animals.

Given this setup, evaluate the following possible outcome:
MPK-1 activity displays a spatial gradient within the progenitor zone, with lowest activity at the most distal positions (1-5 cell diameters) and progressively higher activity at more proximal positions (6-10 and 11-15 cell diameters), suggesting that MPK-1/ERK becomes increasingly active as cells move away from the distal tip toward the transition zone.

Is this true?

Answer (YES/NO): NO